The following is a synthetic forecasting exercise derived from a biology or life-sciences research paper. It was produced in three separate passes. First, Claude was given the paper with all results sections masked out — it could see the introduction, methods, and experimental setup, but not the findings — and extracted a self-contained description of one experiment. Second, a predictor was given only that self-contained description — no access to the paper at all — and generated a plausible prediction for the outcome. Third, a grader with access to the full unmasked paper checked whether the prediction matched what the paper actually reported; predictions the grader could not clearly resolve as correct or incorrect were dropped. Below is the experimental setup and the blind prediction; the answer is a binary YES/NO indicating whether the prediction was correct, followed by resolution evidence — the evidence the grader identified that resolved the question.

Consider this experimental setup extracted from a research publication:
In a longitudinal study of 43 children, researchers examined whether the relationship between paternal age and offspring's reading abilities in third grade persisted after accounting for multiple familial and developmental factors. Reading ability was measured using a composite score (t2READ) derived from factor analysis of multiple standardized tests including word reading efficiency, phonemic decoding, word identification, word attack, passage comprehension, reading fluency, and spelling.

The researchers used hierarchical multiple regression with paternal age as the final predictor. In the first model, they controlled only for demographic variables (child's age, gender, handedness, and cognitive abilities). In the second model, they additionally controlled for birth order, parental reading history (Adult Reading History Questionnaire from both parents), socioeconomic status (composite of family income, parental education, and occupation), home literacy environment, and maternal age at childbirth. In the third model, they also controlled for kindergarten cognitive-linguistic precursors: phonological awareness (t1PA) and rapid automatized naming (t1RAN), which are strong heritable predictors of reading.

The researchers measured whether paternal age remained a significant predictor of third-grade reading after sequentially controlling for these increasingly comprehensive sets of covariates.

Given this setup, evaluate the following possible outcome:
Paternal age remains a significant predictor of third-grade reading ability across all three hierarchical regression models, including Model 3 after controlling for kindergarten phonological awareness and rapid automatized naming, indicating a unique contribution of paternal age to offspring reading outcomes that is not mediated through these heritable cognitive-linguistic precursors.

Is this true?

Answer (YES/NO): YES